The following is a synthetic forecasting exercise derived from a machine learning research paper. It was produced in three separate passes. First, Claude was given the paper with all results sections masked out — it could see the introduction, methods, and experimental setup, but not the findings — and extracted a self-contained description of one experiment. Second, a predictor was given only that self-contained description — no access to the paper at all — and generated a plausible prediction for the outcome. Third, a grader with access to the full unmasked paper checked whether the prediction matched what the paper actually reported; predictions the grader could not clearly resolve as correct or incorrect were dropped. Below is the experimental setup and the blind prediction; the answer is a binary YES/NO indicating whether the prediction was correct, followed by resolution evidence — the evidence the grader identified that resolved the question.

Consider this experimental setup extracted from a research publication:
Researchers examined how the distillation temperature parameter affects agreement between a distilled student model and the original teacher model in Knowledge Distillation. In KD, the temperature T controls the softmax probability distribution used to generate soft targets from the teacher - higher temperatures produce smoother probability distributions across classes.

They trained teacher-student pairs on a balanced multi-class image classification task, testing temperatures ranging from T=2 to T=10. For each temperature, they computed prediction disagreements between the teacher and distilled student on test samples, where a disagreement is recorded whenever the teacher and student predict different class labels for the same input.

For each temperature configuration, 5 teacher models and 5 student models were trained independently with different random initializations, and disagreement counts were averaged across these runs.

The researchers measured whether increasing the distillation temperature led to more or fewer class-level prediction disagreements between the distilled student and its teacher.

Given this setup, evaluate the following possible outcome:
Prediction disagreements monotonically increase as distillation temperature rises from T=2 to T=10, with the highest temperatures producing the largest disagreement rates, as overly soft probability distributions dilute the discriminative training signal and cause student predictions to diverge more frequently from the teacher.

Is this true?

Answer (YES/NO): NO